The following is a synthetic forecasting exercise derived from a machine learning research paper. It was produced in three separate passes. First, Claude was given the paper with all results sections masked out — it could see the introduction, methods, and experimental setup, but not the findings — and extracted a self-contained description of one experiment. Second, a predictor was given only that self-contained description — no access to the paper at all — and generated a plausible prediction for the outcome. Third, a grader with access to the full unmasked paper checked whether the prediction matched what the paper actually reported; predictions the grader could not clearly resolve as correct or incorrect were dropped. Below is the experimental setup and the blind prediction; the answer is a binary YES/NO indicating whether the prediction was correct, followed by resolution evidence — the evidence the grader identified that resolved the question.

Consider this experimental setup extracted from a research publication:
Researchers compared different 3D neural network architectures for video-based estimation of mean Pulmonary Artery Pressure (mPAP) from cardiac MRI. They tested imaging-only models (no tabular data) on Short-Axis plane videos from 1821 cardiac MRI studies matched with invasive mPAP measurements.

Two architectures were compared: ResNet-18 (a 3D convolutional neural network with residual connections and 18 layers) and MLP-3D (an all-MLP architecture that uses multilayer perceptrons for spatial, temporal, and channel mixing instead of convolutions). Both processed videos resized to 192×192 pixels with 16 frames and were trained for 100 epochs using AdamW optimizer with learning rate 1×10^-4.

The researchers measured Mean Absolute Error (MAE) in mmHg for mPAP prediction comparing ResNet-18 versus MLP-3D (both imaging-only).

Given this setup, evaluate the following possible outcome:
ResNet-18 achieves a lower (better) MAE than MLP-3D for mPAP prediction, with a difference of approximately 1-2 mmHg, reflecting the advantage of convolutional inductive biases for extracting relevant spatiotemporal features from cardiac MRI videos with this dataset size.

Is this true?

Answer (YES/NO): NO